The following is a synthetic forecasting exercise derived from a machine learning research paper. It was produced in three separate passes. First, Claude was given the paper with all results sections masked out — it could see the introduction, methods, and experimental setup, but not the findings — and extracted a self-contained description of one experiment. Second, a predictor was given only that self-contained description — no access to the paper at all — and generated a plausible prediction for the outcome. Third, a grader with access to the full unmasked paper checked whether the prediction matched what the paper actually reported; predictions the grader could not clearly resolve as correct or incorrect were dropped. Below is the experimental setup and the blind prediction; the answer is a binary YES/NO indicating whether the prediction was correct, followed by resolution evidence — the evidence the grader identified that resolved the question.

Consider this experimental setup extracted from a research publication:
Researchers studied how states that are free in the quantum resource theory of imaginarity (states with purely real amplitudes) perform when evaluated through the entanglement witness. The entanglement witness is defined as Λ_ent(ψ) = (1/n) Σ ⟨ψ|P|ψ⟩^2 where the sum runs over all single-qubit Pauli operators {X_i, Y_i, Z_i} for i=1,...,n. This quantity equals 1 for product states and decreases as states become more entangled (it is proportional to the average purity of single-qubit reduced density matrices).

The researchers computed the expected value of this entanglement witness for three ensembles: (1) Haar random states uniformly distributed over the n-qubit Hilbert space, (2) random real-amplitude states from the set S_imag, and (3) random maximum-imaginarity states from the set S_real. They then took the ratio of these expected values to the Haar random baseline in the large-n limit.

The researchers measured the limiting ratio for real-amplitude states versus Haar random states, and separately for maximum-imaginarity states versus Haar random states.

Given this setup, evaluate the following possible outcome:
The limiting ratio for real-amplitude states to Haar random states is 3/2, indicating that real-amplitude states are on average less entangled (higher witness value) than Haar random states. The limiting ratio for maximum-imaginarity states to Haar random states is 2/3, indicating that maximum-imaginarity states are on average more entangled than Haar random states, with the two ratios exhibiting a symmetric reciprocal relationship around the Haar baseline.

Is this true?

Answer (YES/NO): NO